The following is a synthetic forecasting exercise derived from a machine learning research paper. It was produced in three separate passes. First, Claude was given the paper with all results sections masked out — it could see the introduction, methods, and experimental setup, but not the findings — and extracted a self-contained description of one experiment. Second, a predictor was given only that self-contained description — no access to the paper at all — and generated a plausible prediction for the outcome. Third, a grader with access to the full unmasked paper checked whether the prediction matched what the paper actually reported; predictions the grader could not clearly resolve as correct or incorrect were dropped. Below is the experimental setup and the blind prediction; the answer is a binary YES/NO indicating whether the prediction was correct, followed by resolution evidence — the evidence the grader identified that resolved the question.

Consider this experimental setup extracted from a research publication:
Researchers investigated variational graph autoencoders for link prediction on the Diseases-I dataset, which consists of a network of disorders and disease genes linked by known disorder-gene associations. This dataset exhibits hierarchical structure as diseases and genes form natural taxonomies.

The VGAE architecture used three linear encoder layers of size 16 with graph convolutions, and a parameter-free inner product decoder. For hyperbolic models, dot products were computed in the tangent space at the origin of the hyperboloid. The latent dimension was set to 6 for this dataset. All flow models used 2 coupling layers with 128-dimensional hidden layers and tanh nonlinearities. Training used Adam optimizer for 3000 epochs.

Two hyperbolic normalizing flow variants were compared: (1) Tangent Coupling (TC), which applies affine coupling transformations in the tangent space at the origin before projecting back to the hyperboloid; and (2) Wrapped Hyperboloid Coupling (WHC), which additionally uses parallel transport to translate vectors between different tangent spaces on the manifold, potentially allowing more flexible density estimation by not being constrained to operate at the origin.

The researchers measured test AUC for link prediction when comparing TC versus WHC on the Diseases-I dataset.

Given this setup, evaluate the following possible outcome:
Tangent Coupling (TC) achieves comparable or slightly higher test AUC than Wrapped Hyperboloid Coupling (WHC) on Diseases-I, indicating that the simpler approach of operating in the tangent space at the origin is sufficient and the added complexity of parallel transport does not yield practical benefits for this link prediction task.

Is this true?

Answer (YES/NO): YES